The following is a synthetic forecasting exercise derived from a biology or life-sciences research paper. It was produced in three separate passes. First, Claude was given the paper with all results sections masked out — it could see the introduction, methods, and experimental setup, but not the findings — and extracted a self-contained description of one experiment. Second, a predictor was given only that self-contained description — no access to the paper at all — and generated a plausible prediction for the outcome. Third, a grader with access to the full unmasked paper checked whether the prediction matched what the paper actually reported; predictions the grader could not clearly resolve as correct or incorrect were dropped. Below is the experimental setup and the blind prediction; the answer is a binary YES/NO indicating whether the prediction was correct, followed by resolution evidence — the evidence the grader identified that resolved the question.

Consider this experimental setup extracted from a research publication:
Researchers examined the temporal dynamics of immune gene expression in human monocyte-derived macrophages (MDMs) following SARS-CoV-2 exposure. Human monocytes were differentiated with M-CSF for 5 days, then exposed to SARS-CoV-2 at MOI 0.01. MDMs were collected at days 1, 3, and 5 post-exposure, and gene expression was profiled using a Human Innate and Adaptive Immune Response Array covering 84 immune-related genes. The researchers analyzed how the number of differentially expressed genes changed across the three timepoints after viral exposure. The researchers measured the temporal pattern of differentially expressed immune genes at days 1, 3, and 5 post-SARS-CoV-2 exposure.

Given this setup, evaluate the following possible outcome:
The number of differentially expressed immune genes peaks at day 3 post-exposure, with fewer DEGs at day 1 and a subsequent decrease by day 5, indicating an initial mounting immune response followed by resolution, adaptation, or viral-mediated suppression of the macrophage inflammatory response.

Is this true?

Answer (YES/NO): NO